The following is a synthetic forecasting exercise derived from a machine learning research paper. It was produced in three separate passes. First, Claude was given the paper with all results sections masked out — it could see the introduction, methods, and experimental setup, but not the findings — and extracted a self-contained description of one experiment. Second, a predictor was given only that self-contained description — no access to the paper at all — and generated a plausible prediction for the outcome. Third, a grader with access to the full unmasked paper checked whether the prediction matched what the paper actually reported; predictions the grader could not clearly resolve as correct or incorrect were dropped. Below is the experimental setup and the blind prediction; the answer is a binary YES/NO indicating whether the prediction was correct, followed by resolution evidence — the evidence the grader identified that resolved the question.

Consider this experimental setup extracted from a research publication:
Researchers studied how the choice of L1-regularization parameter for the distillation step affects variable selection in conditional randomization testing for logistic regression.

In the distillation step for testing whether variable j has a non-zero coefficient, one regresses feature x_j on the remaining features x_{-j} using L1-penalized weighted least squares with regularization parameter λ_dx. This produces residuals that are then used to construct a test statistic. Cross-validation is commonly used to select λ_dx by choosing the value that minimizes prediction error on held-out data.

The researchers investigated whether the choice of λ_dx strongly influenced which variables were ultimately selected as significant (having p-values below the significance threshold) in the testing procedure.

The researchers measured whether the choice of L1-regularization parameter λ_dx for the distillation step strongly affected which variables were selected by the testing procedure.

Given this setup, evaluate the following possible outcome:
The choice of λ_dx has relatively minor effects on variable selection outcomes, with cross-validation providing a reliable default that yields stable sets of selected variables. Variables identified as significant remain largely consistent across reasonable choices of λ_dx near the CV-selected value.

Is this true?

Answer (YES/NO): NO